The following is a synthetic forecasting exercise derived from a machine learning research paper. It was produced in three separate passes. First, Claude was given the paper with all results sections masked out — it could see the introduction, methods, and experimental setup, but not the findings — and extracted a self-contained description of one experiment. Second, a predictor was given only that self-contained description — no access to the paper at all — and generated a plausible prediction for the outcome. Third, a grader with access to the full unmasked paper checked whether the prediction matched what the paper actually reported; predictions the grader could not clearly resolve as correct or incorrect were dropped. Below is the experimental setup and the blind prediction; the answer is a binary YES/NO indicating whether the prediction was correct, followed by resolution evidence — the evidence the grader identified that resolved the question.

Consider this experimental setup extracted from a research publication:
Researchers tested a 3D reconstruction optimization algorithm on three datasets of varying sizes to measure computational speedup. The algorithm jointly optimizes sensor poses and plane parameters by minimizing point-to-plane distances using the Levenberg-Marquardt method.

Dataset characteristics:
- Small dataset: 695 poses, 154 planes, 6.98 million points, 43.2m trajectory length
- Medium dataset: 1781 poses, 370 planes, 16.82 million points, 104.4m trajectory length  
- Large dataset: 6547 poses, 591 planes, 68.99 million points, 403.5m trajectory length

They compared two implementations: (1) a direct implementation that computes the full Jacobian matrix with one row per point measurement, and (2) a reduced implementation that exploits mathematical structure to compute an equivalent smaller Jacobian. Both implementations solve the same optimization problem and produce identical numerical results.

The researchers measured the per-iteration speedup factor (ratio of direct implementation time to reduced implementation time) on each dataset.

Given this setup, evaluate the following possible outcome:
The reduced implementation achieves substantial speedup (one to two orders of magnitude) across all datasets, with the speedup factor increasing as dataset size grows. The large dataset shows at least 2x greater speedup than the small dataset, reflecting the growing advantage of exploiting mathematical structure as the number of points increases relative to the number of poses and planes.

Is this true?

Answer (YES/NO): NO